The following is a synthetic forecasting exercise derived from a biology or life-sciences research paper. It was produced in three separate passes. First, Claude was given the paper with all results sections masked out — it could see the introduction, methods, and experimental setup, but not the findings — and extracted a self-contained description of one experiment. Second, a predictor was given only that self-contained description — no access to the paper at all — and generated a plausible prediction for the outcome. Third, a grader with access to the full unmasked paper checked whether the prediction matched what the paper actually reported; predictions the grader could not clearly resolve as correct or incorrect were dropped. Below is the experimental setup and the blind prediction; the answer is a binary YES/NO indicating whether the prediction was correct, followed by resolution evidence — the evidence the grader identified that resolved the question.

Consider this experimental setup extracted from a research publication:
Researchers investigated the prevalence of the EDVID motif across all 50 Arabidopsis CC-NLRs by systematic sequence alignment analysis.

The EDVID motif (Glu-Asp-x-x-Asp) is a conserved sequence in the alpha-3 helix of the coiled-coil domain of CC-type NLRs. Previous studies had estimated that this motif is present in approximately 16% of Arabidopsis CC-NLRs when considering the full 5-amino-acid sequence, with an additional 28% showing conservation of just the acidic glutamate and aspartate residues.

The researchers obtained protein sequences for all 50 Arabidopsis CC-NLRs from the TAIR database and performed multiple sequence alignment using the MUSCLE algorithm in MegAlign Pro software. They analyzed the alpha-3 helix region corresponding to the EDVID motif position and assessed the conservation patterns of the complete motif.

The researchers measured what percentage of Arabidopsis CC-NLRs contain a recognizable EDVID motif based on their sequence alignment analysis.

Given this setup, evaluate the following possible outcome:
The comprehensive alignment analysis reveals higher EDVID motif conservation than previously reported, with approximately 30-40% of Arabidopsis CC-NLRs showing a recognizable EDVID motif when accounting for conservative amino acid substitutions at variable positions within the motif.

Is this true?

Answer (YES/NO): NO